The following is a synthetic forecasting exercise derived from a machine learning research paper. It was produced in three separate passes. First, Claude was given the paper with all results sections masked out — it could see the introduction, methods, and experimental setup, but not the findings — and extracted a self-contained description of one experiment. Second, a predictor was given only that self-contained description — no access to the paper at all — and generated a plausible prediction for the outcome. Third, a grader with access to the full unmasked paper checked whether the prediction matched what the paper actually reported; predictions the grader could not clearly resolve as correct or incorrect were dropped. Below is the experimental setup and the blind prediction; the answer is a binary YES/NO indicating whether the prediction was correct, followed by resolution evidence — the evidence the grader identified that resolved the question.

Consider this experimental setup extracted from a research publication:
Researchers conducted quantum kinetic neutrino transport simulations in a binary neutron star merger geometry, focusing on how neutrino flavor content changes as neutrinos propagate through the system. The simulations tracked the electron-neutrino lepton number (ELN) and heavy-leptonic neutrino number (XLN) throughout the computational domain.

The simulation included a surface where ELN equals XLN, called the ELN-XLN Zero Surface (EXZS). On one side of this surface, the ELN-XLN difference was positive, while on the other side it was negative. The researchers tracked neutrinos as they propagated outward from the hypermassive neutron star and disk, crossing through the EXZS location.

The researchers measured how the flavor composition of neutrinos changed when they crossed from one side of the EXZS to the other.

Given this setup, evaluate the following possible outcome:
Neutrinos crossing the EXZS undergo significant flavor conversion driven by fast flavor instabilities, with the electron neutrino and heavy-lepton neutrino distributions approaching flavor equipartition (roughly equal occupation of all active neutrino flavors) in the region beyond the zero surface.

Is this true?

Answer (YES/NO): NO